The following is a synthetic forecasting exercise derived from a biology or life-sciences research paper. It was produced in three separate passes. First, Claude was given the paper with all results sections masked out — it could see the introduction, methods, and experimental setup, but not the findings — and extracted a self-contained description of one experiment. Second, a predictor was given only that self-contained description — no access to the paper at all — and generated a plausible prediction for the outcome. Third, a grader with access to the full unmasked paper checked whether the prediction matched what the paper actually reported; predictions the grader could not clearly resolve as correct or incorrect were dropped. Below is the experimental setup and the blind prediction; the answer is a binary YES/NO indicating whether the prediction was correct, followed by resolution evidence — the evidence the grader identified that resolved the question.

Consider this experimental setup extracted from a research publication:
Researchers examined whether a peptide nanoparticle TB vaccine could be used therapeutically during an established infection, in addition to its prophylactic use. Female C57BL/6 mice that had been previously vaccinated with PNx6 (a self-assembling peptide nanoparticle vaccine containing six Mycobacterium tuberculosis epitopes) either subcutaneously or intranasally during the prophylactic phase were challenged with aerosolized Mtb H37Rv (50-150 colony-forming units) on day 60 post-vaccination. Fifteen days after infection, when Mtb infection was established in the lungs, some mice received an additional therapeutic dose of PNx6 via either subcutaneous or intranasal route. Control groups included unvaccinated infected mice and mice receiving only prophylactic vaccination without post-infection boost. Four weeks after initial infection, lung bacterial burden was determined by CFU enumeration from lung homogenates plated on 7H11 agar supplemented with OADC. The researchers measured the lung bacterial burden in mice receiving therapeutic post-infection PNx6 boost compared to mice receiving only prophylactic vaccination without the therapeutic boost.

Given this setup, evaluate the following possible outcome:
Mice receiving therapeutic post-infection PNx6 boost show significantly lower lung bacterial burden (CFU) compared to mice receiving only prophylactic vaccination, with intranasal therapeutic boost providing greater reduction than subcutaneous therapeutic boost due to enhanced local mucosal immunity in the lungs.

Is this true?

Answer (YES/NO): NO